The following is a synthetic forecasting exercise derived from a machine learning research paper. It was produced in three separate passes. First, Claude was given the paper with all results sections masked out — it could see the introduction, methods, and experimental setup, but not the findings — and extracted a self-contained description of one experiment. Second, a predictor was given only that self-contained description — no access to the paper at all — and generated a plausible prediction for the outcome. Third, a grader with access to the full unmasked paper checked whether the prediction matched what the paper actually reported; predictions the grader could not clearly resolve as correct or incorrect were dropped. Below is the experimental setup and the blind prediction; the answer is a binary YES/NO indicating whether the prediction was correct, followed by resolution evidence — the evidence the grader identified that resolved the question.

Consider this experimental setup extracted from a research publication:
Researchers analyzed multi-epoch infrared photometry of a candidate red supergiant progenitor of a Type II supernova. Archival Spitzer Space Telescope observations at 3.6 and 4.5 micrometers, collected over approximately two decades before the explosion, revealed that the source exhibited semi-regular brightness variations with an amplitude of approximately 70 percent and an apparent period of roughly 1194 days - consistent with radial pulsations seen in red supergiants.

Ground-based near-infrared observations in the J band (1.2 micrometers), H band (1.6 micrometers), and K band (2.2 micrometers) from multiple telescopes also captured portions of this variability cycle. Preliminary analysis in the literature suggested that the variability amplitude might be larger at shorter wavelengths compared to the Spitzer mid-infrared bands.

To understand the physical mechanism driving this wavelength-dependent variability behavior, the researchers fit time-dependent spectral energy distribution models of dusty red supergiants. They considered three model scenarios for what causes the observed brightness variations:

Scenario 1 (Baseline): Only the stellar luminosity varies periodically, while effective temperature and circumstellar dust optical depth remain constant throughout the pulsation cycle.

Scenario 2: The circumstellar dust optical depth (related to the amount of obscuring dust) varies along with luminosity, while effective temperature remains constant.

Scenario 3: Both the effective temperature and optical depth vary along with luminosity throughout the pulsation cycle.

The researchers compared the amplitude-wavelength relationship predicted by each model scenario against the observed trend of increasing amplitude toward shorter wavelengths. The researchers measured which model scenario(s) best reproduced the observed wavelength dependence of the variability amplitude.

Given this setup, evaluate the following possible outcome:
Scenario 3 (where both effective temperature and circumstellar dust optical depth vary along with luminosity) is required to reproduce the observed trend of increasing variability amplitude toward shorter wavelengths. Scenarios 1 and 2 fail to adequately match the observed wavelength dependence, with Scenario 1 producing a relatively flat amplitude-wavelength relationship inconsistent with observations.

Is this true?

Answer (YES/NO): NO